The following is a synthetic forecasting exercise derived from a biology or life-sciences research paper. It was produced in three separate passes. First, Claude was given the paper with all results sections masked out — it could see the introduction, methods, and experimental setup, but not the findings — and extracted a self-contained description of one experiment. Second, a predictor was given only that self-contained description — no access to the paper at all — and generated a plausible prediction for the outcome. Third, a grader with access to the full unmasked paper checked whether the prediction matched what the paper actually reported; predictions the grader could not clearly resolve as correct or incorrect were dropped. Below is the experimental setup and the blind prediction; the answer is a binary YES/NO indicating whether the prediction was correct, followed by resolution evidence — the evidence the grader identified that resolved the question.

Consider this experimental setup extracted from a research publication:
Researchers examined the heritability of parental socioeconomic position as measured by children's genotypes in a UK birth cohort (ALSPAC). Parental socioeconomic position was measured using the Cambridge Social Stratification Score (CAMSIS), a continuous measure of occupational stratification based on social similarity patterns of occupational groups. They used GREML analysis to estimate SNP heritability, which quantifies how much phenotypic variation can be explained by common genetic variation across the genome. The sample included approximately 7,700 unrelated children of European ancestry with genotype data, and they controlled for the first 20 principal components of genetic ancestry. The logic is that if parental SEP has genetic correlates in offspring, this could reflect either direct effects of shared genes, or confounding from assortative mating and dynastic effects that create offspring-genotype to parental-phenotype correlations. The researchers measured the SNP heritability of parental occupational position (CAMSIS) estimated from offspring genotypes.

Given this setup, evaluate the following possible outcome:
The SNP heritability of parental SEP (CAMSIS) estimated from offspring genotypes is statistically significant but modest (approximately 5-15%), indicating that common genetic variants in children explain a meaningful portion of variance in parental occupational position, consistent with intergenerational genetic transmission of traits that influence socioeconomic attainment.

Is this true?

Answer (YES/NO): NO